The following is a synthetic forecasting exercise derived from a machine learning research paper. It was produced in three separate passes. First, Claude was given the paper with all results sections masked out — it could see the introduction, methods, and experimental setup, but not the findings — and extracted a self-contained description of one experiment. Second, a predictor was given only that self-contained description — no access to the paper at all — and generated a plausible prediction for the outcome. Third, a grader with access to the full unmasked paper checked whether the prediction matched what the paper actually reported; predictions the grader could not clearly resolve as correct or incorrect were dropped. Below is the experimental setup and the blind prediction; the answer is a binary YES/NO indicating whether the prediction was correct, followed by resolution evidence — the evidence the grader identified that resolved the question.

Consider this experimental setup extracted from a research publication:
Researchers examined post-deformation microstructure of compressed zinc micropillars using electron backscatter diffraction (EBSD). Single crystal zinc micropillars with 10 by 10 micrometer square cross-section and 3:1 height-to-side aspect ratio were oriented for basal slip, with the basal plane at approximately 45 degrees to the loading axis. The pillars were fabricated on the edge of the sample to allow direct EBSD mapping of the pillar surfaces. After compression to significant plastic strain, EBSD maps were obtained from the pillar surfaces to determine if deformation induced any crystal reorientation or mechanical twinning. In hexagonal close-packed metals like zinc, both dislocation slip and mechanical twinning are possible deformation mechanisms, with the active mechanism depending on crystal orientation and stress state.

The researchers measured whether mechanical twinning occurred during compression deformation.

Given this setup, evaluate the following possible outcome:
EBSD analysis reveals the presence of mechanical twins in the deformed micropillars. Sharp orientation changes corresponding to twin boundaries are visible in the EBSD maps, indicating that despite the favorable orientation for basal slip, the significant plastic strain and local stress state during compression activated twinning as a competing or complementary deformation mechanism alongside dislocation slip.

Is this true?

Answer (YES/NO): NO